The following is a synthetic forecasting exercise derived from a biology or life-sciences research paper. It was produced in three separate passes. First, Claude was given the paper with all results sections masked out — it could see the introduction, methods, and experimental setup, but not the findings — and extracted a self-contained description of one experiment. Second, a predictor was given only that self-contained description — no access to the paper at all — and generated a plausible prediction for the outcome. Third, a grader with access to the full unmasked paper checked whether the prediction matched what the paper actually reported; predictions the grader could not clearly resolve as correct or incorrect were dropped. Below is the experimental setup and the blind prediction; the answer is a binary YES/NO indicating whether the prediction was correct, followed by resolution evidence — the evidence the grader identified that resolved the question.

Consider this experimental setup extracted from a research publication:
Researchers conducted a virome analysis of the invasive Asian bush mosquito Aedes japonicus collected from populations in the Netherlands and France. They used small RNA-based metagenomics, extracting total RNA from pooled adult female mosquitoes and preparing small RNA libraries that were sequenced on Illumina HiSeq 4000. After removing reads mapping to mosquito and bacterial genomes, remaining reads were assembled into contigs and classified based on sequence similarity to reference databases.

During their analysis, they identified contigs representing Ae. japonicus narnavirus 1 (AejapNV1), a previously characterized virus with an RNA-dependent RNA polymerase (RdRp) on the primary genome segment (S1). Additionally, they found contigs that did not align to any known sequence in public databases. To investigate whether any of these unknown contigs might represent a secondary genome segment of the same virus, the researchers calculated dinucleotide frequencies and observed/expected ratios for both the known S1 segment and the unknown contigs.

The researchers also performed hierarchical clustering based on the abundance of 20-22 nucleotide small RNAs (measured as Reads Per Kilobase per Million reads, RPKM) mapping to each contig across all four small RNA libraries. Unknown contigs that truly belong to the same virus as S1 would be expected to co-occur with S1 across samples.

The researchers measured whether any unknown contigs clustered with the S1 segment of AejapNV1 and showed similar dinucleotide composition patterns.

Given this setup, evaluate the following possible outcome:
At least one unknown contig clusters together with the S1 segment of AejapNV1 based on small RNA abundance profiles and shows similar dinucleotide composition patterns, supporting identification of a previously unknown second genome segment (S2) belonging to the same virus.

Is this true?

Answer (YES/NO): YES